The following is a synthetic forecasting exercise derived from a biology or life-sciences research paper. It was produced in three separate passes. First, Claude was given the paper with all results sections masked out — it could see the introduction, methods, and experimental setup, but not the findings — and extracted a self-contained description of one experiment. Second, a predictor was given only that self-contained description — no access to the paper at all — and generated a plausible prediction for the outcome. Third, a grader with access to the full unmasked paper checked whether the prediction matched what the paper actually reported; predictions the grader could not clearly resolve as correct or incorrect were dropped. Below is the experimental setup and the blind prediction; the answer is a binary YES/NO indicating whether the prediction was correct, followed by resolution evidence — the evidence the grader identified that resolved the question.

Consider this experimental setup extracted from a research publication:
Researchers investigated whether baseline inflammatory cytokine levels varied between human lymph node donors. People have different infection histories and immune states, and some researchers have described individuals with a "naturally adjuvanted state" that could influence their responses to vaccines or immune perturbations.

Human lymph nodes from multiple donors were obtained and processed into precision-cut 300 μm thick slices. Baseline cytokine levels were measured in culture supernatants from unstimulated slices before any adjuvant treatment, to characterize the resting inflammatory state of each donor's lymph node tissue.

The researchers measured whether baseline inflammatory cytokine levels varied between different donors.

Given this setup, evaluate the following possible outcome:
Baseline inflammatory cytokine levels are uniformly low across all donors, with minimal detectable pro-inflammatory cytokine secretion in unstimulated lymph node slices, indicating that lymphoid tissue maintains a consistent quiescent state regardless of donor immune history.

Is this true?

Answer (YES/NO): NO